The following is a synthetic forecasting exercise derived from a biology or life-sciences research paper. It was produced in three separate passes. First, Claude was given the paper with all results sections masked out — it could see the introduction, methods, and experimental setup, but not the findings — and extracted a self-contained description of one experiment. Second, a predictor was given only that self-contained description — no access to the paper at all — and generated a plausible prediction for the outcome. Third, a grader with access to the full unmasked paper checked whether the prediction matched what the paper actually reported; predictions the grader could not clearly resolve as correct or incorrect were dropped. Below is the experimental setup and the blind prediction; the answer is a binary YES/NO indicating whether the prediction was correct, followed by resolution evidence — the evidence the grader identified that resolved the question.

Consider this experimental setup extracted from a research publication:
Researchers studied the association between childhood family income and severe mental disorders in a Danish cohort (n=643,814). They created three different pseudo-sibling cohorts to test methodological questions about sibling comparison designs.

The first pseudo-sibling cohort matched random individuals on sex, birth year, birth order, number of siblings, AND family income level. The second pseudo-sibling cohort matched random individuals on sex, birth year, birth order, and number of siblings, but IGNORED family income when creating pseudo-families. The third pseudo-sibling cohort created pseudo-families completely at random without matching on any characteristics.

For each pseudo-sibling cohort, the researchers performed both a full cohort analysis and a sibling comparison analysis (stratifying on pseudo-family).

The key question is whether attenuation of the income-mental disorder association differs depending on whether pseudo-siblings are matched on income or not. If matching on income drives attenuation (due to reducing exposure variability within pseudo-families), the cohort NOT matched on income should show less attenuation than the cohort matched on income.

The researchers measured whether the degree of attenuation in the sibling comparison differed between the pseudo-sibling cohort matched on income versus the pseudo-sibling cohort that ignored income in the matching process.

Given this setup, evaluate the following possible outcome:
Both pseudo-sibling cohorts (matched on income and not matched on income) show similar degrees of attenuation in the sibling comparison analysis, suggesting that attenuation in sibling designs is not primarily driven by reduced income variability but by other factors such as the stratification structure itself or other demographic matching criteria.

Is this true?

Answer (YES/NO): NO